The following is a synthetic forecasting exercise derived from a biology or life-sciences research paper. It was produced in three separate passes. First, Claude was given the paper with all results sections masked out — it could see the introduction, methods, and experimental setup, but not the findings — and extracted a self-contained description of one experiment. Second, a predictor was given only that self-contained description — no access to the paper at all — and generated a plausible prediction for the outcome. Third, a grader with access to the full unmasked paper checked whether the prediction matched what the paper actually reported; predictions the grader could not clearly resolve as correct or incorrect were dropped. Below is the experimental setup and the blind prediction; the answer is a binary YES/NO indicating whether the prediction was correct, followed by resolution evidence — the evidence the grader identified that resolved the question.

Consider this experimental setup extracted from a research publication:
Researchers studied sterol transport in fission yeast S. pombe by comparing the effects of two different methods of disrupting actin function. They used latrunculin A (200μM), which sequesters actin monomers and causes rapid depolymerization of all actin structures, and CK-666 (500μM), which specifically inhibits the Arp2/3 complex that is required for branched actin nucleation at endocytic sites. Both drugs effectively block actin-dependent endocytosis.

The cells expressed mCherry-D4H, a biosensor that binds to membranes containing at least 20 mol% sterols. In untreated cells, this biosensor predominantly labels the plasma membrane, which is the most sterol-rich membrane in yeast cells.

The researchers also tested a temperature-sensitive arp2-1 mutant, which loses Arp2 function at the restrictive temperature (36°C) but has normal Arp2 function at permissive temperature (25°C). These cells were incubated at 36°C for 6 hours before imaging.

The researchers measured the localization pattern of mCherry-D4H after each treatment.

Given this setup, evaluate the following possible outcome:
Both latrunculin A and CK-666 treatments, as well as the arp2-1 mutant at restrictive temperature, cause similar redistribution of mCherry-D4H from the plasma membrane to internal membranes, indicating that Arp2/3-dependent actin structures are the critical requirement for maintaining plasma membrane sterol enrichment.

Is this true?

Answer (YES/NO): YES